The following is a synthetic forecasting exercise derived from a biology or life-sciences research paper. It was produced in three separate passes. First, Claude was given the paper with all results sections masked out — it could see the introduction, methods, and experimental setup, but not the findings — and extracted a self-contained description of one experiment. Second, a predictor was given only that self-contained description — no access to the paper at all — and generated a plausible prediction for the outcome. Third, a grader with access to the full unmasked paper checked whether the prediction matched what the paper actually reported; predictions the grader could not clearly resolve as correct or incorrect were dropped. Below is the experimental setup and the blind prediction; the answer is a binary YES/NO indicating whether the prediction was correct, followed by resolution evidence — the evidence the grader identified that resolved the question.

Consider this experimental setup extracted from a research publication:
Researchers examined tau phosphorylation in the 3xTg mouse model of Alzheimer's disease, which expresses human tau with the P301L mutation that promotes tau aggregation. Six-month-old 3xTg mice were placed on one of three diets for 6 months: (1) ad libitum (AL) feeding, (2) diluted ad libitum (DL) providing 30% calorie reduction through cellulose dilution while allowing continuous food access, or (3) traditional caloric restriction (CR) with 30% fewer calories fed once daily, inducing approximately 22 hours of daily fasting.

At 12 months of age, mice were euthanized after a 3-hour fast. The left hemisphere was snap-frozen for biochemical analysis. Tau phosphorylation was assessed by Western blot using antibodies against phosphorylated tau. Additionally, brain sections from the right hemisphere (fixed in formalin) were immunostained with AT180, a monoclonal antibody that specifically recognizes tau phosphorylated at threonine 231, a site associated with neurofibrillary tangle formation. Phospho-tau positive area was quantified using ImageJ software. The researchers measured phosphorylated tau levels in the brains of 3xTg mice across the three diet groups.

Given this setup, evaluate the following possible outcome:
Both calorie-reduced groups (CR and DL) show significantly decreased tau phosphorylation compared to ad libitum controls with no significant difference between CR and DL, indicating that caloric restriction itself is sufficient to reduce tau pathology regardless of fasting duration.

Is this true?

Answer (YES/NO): NO